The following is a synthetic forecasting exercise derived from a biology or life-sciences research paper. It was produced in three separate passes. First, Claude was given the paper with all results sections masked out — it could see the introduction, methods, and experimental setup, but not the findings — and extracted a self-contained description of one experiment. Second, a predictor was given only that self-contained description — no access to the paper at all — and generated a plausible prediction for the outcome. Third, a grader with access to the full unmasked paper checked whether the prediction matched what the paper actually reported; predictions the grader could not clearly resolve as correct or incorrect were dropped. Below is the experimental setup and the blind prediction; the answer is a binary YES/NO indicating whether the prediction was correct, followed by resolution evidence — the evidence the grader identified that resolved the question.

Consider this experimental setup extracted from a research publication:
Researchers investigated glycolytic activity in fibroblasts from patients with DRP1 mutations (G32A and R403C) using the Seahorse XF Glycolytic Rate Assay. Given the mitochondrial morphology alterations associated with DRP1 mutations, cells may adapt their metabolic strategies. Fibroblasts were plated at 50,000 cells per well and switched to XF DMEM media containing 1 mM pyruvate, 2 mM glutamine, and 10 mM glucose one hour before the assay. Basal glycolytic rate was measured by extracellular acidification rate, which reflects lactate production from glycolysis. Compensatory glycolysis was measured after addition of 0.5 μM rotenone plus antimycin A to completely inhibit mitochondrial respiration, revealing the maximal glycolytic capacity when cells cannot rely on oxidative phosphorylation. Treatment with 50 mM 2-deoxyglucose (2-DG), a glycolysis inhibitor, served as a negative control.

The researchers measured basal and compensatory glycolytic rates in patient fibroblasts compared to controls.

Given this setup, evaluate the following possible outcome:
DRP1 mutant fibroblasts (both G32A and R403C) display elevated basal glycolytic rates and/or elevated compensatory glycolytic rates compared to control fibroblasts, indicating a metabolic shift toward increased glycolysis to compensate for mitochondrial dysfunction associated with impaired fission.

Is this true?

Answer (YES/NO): YES